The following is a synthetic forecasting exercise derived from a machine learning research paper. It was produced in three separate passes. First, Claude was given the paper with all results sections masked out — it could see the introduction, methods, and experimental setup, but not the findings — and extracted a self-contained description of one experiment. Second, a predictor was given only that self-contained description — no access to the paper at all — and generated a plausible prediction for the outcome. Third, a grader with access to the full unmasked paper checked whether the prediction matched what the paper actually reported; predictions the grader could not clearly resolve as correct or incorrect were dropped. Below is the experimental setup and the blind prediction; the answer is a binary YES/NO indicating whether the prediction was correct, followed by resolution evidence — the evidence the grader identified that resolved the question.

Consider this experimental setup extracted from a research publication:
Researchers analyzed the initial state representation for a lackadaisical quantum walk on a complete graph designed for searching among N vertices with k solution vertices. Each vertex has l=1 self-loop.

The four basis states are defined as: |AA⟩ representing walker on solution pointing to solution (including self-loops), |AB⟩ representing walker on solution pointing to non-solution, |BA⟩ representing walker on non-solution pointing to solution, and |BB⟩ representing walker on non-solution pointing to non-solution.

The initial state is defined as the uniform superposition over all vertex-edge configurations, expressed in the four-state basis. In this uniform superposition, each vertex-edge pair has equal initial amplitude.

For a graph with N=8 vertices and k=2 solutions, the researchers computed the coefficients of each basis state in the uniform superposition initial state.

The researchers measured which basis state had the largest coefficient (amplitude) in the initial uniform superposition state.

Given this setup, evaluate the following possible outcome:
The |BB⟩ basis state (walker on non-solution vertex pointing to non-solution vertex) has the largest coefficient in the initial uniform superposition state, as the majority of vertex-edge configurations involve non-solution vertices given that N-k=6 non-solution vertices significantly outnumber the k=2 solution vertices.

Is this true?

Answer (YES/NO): YES